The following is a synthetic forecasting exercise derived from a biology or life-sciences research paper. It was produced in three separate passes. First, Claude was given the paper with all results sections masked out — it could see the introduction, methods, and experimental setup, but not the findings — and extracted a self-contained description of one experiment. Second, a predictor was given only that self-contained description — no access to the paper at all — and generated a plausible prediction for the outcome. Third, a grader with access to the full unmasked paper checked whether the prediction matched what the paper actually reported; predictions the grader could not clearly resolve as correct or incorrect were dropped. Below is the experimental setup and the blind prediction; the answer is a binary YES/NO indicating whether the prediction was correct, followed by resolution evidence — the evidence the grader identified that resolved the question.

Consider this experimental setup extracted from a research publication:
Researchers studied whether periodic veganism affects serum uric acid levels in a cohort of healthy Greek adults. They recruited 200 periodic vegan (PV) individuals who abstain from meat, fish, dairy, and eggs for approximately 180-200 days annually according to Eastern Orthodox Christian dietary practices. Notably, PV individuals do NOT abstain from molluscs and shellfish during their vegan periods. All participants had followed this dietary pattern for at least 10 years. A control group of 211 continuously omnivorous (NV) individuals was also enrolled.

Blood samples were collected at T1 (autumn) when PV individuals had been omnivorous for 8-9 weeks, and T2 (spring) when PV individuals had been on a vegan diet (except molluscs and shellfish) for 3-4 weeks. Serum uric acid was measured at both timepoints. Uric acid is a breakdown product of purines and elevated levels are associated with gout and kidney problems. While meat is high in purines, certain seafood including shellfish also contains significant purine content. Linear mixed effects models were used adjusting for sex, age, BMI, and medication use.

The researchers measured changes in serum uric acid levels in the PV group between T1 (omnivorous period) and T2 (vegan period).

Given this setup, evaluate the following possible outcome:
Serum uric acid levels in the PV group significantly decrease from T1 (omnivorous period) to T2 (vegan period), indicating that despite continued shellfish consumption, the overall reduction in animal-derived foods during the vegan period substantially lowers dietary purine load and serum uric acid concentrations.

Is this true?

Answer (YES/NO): NO